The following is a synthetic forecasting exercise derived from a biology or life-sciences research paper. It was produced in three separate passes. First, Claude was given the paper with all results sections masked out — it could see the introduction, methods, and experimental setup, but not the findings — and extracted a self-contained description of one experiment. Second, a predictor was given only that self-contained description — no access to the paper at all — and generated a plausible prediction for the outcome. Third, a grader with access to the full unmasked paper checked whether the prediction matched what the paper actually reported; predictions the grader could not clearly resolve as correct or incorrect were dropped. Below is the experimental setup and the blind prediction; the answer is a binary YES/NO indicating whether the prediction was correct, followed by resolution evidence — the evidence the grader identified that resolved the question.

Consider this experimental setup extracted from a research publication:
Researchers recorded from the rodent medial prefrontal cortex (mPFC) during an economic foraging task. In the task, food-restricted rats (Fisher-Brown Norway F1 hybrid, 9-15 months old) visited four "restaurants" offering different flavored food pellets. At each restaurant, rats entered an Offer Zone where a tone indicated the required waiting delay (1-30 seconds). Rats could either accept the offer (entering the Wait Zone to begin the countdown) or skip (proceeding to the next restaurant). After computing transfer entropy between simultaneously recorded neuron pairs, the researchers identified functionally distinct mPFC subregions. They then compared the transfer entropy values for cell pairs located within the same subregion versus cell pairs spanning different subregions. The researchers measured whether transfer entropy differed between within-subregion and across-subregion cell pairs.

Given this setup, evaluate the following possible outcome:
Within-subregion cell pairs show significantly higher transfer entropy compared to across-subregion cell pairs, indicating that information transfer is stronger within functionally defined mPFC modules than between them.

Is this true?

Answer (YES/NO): YES